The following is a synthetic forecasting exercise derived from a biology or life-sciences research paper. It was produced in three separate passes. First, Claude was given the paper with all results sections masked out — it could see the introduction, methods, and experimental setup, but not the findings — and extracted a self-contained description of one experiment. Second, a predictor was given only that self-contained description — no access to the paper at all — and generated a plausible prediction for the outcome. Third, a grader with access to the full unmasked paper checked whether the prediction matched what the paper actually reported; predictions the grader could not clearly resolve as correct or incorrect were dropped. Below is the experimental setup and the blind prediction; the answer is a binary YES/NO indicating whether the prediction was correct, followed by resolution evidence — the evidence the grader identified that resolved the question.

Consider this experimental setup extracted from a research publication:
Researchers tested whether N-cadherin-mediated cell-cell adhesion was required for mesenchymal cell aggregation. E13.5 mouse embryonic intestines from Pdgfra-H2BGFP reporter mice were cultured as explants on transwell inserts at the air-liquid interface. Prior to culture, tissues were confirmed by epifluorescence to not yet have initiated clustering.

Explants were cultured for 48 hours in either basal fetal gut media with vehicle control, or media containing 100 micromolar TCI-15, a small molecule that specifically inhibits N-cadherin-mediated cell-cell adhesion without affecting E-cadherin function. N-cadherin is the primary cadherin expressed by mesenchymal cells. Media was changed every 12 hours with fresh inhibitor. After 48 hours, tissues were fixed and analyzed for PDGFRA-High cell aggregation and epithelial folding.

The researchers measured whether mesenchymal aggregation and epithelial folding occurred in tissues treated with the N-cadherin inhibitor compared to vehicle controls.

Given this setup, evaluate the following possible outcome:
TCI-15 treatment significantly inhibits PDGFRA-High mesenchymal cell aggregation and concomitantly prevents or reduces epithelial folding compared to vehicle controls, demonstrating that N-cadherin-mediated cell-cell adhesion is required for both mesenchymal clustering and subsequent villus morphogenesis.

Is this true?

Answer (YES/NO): NO